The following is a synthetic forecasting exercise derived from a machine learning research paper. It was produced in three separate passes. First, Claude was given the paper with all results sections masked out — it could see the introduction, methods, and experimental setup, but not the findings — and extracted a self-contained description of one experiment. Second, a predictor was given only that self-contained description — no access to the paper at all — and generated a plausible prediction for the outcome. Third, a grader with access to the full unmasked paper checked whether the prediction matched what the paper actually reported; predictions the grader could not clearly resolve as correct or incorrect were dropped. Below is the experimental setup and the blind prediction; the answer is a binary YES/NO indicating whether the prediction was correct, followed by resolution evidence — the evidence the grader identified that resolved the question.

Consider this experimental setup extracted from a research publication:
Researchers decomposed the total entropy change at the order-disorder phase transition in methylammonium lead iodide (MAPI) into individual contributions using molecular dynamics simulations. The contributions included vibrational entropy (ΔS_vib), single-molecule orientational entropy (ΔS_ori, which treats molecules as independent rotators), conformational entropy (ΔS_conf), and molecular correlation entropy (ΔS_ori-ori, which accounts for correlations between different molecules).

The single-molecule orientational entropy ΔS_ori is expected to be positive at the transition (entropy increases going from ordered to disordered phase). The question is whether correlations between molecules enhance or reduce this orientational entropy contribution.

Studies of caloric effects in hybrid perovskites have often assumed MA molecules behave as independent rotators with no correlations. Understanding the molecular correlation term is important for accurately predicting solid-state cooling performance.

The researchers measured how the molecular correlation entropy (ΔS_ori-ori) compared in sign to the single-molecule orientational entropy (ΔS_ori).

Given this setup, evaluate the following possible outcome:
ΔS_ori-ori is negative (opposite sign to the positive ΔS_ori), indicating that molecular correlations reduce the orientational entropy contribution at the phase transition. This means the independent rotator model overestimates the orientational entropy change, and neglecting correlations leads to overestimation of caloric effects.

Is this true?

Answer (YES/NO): NO